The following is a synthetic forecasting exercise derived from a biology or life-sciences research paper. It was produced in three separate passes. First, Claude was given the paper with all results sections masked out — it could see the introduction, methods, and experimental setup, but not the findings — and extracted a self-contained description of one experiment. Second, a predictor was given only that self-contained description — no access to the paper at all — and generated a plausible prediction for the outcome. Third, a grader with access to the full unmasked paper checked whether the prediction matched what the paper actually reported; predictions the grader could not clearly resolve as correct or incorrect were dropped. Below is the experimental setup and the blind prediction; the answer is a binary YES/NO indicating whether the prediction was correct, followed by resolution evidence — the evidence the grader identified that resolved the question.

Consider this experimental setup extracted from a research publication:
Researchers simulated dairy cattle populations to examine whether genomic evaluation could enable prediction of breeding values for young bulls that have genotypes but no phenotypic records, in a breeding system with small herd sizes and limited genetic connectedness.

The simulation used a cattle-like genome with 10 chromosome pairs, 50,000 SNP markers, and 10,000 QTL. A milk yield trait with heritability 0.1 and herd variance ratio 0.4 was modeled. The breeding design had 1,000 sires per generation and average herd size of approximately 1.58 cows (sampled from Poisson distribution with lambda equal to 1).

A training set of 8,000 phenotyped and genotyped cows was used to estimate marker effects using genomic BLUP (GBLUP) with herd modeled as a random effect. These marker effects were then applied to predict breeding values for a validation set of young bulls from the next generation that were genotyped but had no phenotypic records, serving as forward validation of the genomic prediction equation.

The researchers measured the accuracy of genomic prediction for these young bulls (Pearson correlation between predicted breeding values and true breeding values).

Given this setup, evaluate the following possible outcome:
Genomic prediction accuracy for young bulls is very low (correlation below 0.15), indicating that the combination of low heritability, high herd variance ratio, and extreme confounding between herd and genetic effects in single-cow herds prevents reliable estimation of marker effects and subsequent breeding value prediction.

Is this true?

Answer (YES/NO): NO